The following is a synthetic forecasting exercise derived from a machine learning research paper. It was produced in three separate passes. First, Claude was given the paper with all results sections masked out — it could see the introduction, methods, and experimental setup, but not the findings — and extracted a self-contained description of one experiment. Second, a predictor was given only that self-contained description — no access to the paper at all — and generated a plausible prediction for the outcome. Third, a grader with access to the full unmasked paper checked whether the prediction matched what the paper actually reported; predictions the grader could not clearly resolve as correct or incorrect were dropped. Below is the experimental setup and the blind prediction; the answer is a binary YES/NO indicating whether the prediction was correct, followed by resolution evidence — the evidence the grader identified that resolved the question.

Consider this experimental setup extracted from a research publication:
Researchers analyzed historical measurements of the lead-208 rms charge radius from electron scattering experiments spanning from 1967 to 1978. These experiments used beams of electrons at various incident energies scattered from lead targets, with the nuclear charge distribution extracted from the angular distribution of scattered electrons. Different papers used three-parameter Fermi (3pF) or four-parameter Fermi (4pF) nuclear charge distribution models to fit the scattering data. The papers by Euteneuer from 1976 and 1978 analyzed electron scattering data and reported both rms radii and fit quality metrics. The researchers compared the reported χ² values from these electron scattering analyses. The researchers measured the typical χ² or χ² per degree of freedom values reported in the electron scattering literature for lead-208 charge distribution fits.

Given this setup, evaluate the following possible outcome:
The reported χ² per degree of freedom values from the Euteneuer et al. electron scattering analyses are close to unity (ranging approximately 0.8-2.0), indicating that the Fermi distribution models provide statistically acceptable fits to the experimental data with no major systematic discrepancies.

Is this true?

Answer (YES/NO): NO